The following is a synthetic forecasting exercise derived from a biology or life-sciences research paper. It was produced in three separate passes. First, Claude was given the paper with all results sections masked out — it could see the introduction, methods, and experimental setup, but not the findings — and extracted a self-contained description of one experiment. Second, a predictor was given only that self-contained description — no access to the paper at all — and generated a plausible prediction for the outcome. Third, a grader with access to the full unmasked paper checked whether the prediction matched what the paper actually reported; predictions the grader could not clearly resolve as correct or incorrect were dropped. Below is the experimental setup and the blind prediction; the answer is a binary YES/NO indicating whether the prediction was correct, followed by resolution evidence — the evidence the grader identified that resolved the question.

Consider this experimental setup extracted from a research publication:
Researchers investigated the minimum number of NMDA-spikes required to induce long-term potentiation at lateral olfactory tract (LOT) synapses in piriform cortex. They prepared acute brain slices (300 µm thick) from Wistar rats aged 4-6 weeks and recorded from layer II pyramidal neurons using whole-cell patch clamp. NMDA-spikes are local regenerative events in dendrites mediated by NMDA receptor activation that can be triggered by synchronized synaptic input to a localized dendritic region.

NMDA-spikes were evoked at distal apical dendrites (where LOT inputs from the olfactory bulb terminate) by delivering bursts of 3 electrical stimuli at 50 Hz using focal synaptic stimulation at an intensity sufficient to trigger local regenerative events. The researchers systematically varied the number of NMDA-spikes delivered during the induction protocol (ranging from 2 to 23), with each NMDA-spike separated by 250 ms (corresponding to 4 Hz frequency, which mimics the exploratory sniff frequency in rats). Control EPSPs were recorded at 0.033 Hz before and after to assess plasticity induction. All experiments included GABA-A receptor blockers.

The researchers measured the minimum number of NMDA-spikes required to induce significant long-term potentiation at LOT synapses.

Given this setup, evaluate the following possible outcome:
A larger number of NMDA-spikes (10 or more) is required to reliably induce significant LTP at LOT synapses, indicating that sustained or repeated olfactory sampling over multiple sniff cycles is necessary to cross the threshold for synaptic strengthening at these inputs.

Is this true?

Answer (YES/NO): NO